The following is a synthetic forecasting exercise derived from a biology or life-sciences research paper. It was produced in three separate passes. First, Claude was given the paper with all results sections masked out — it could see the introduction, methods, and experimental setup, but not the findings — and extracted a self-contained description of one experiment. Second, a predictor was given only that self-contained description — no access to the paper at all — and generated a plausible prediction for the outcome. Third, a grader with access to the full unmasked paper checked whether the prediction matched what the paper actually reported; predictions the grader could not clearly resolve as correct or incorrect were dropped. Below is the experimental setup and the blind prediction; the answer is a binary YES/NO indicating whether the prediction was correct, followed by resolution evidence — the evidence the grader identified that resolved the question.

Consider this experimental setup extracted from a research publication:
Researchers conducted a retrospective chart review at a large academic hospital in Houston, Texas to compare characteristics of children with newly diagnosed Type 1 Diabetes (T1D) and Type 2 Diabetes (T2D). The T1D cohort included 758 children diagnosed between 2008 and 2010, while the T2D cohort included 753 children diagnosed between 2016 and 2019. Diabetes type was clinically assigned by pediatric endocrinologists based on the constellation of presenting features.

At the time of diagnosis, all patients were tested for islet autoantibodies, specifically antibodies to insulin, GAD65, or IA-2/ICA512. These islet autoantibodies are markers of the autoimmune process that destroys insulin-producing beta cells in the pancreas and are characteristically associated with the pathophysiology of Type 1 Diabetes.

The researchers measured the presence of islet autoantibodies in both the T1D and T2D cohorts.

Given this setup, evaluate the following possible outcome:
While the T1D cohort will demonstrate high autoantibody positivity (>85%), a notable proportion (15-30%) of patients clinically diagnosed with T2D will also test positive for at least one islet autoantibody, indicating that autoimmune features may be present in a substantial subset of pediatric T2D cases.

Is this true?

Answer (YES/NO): NO